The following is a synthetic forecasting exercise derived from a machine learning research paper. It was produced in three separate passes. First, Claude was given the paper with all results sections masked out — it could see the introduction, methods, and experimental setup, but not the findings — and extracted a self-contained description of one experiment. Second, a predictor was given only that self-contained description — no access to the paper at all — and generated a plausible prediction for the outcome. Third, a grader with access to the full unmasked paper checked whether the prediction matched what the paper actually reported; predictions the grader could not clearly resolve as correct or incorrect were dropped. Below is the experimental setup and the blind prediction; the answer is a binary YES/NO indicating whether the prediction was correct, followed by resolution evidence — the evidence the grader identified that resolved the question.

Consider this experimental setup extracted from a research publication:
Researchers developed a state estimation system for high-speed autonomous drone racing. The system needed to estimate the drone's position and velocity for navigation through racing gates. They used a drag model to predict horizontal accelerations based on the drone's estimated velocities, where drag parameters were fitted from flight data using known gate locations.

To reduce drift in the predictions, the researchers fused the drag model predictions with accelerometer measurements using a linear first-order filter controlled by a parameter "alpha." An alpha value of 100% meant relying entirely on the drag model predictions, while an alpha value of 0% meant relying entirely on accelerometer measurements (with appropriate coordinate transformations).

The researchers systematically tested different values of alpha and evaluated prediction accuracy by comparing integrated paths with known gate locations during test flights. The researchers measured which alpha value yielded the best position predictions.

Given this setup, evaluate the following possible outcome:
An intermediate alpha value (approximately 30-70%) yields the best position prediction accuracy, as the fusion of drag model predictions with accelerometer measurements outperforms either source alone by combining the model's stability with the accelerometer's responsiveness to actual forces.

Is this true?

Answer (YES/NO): NO